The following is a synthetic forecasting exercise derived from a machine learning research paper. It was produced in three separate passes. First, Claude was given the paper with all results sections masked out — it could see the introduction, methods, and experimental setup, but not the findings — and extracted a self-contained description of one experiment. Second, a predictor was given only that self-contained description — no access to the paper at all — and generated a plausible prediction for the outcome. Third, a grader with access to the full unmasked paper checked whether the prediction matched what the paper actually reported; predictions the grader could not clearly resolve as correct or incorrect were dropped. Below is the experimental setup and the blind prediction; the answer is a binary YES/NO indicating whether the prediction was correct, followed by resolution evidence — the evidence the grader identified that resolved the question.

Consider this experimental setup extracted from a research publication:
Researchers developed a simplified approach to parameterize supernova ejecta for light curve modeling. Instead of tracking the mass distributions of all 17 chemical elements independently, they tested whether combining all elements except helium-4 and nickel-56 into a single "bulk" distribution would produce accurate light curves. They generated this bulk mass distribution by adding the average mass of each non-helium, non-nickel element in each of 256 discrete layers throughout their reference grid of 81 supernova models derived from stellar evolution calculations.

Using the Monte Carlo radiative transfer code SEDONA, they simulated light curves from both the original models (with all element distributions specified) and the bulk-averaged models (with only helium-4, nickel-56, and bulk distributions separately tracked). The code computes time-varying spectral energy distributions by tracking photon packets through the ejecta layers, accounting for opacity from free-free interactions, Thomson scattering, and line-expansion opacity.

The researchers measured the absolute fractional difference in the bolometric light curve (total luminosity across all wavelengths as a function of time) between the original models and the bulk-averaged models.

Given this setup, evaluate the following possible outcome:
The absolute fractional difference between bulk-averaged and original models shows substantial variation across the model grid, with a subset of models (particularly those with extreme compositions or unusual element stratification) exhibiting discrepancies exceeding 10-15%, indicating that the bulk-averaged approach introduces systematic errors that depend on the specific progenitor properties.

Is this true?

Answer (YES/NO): NO